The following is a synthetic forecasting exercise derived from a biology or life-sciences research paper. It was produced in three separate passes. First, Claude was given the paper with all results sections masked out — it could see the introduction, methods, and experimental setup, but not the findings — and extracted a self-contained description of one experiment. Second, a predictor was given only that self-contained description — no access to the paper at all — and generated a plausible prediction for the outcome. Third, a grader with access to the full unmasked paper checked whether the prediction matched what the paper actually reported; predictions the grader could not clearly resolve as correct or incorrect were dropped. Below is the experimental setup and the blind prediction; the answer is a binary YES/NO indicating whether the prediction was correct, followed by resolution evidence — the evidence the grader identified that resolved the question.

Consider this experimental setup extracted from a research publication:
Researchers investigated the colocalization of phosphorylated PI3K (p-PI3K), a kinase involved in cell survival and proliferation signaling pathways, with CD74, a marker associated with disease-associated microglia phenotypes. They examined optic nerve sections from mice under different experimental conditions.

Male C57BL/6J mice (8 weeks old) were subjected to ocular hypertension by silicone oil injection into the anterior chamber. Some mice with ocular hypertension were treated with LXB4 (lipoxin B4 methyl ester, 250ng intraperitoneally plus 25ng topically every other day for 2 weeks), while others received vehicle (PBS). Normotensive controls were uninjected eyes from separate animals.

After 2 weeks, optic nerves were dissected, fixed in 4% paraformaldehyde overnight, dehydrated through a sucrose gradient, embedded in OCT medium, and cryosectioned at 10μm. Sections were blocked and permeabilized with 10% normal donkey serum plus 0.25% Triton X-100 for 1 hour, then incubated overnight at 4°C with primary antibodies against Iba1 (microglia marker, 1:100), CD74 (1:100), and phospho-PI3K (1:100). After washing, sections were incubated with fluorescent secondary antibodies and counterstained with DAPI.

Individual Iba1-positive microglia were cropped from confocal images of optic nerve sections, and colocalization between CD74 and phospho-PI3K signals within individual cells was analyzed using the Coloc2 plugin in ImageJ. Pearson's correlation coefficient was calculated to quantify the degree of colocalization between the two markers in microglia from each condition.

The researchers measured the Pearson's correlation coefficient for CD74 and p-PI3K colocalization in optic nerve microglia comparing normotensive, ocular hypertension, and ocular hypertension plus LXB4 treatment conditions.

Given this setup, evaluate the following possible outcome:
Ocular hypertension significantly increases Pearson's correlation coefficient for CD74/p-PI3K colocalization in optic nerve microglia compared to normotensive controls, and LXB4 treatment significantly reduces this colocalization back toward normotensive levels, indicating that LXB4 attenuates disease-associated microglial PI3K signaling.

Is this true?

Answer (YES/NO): NO